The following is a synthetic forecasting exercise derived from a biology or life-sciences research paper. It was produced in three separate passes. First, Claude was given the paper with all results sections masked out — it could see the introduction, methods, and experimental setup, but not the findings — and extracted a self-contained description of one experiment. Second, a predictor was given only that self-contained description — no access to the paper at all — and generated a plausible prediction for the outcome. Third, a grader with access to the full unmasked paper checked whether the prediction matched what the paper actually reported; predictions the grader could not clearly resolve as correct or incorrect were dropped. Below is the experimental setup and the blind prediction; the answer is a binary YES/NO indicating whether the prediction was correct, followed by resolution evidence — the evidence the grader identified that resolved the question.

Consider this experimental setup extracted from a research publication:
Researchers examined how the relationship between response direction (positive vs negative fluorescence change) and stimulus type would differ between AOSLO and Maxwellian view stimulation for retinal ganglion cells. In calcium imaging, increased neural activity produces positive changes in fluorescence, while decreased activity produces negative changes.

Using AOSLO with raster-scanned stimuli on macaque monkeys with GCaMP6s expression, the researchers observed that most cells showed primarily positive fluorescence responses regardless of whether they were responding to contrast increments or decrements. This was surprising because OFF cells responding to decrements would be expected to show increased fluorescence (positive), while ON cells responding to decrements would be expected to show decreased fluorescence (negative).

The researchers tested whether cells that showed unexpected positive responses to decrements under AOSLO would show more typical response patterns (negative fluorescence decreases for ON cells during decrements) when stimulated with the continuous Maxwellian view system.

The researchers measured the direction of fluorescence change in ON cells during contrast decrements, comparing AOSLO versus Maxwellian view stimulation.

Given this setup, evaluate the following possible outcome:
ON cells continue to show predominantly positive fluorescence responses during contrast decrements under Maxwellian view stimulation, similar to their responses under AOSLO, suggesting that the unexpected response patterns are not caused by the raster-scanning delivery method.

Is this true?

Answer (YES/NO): NO